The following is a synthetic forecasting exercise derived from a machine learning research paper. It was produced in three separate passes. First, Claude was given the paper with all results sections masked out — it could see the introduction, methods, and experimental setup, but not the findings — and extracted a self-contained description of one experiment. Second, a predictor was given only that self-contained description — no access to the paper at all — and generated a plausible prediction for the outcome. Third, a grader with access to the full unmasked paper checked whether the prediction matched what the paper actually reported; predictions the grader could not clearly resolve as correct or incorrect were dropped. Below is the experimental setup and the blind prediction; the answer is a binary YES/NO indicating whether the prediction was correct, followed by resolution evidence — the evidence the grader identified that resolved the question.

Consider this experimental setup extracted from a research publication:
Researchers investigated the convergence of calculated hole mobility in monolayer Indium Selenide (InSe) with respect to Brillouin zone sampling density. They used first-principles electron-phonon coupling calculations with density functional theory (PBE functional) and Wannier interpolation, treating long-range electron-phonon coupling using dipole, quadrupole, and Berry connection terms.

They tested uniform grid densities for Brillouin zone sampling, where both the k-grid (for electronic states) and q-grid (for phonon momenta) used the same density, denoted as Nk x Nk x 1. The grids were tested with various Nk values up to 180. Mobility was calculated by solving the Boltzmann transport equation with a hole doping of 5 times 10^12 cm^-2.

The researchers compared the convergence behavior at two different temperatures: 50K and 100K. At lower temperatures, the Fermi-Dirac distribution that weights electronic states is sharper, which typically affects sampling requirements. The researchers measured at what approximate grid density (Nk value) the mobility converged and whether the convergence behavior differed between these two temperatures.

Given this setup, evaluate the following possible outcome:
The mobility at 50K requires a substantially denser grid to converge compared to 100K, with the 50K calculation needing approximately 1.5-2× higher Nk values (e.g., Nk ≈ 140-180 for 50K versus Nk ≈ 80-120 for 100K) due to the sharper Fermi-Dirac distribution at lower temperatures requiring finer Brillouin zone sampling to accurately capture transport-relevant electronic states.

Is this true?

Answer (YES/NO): NO